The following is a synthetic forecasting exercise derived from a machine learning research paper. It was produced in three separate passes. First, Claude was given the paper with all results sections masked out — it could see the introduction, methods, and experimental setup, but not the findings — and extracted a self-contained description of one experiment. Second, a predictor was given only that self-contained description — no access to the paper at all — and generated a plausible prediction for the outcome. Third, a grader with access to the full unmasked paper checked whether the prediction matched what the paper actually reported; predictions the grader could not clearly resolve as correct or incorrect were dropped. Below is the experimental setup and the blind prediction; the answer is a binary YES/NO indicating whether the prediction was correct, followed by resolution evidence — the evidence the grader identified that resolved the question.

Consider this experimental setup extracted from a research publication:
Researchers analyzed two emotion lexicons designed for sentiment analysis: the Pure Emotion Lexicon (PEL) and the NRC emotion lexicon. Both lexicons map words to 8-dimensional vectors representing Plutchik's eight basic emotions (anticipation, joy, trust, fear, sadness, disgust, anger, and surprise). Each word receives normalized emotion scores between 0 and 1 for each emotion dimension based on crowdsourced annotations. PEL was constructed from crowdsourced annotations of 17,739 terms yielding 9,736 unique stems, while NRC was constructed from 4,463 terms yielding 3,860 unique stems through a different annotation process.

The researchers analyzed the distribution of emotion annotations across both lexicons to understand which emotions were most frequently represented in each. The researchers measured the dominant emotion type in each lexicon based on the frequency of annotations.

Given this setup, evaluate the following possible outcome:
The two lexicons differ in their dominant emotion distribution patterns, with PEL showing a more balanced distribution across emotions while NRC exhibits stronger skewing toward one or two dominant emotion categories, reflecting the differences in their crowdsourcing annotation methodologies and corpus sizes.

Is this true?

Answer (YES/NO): NO